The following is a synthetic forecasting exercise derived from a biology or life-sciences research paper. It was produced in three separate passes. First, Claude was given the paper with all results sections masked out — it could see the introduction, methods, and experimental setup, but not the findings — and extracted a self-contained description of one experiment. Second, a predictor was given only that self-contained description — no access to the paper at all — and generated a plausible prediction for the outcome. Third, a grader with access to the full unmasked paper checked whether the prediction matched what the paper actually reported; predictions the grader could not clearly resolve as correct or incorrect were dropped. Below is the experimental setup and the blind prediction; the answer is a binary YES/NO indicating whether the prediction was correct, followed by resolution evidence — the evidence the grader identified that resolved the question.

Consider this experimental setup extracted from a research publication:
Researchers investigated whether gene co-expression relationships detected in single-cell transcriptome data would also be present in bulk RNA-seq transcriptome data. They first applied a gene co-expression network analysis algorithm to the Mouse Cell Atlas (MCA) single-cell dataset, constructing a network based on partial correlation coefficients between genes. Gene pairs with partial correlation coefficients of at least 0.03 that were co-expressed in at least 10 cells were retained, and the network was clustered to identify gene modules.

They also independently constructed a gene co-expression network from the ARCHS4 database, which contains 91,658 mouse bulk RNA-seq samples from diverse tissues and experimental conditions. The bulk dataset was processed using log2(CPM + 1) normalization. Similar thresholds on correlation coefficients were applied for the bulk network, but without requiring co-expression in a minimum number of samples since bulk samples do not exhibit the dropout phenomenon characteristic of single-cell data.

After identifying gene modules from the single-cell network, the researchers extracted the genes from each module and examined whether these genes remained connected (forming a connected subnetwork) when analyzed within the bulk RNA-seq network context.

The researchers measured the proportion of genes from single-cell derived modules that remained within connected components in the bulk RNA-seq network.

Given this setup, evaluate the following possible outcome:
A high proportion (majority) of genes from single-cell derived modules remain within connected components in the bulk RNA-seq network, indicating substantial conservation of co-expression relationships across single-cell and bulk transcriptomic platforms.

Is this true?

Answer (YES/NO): YES